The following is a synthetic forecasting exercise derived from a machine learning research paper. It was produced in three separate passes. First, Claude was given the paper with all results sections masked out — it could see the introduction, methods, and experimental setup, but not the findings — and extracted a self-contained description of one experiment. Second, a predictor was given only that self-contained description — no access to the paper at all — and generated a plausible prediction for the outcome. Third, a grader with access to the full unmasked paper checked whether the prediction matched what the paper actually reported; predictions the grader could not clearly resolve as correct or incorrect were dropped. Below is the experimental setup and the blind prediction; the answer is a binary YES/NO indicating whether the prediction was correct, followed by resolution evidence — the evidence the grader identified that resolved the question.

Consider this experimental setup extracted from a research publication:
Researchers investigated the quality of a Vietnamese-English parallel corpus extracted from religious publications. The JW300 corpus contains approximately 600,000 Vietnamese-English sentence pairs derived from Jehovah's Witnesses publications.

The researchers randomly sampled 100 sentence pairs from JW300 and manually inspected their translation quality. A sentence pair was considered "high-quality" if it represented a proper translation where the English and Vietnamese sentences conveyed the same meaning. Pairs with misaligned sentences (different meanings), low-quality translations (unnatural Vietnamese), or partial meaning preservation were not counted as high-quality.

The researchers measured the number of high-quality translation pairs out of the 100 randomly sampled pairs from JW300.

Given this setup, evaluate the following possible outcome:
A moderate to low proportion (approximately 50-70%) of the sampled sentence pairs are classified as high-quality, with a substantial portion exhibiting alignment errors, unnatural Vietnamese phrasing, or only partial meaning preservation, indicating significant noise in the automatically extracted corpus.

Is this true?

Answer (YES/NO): NO